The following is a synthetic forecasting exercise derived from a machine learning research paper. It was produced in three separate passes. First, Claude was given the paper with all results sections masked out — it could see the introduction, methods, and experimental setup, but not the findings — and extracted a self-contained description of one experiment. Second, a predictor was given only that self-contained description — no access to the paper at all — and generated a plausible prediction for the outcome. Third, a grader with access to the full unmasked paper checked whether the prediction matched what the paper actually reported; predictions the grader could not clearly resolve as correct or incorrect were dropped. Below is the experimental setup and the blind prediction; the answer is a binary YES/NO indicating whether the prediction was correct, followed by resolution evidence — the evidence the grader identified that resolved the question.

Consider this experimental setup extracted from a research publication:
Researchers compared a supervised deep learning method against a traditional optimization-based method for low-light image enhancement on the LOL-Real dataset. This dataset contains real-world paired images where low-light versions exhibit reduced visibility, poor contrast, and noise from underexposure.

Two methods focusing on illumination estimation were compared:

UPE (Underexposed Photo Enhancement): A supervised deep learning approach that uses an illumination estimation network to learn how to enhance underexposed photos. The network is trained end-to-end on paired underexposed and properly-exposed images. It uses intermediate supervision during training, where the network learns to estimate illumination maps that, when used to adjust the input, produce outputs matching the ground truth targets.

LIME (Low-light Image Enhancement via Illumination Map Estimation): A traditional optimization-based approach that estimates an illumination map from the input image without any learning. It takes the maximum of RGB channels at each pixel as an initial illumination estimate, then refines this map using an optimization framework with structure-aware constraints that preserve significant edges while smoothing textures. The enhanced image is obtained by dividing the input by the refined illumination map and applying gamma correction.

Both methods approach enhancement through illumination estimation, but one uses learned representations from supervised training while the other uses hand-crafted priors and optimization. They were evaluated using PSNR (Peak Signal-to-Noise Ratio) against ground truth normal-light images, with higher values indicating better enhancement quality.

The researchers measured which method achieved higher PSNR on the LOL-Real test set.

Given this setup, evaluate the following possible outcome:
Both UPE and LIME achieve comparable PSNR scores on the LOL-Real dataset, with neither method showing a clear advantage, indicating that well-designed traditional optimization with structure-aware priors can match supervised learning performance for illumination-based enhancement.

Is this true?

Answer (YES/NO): NO